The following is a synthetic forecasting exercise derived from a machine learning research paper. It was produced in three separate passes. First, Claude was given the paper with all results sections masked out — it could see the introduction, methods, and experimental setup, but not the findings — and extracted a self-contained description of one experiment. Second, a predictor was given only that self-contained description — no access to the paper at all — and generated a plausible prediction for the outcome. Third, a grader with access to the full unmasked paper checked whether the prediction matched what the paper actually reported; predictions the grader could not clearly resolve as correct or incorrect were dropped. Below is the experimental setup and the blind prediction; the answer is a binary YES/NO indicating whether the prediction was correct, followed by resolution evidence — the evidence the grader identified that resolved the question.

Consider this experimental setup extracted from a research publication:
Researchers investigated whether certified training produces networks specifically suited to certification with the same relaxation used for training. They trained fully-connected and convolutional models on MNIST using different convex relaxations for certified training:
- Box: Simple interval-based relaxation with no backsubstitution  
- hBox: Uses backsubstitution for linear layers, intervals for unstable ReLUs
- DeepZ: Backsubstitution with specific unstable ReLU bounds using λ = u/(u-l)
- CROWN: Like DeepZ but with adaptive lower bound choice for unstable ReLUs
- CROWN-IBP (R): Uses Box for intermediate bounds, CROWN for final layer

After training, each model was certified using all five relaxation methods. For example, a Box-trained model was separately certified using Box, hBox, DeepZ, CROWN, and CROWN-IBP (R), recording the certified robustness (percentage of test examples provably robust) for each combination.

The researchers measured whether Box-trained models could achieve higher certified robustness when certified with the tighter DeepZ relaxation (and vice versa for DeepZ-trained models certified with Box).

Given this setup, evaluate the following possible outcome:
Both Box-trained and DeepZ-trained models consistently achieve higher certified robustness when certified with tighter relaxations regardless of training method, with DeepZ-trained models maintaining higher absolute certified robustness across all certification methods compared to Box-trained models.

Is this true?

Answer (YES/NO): NO